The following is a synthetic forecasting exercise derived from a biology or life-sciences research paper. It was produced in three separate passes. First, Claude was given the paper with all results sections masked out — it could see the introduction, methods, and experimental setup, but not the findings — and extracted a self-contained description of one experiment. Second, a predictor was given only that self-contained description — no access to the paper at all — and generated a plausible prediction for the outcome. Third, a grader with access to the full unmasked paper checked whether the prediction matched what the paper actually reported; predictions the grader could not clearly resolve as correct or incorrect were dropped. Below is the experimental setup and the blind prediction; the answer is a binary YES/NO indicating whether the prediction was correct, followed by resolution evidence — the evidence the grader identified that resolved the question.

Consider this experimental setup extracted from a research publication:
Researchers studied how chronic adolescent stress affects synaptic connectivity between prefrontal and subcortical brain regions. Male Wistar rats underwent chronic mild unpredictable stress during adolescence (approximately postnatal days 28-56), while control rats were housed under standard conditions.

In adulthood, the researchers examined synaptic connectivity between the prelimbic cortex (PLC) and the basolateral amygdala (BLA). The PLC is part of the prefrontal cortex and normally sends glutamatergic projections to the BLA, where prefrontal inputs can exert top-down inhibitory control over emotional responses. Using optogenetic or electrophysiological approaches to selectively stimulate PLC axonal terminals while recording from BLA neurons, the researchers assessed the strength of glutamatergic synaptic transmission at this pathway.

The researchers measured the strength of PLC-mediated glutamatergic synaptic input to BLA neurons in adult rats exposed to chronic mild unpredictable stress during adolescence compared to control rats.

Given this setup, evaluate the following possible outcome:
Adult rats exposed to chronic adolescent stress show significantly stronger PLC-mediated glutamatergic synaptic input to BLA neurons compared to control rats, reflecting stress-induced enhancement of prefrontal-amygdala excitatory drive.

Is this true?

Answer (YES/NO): NO